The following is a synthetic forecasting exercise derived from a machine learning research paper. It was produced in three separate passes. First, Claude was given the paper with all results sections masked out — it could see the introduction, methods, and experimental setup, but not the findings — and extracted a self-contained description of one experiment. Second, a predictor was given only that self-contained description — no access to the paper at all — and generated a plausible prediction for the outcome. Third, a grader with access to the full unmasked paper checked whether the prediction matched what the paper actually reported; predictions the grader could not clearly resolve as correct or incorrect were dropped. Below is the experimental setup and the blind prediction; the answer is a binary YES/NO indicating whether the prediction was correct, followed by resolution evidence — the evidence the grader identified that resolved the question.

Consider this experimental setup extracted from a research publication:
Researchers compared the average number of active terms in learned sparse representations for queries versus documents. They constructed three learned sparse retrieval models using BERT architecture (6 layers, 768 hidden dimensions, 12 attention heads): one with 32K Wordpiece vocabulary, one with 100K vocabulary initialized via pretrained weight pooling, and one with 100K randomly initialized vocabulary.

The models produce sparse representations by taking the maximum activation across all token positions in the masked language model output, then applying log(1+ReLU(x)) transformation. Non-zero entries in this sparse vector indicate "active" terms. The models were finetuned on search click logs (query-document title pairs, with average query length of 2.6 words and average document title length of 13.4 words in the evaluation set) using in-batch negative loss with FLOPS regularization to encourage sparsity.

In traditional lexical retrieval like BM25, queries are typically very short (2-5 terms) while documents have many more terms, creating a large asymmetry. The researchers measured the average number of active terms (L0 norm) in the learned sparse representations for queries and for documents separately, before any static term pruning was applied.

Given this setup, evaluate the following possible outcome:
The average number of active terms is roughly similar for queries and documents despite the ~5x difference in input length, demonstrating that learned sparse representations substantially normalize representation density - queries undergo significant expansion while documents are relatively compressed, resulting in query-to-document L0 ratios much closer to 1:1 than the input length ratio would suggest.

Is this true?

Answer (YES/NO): NO